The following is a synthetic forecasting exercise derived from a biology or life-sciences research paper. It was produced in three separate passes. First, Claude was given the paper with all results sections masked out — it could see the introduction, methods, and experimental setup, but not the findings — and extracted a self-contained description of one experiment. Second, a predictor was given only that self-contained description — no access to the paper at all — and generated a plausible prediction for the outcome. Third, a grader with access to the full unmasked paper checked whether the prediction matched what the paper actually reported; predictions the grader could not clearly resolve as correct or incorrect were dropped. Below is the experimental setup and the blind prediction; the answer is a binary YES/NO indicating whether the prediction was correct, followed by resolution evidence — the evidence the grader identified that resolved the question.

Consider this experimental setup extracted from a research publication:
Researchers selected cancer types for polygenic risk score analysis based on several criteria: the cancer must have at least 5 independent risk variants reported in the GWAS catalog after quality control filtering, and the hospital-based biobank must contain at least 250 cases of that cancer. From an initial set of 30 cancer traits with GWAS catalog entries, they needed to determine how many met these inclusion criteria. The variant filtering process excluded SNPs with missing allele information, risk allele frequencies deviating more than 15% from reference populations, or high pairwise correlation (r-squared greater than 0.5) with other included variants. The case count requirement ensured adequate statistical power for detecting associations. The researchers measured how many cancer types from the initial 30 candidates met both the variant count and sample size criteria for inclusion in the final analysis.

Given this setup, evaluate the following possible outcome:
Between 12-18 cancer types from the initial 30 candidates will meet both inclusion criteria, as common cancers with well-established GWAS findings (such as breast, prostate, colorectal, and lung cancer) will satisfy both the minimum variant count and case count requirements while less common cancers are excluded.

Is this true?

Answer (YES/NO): YES